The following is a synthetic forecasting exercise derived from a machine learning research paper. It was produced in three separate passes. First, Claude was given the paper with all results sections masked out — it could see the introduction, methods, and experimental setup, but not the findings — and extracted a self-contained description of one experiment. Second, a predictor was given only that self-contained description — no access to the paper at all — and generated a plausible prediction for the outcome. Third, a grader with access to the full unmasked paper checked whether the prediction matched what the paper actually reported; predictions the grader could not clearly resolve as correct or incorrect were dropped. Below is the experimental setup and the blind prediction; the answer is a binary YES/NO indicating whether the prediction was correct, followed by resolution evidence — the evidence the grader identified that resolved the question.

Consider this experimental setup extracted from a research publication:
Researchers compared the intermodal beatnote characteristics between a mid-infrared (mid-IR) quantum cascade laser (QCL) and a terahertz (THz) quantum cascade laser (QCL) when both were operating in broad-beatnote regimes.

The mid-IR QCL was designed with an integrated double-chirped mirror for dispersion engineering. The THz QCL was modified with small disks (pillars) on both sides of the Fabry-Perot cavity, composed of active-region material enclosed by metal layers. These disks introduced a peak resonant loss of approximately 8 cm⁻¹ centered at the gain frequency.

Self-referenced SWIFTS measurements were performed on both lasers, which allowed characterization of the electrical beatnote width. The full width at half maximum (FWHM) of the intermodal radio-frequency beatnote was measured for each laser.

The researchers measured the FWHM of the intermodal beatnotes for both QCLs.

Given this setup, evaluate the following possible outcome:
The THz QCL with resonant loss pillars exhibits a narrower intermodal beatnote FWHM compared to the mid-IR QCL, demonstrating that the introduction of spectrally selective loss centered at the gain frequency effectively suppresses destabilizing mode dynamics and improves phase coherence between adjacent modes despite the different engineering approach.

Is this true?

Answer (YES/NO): NO